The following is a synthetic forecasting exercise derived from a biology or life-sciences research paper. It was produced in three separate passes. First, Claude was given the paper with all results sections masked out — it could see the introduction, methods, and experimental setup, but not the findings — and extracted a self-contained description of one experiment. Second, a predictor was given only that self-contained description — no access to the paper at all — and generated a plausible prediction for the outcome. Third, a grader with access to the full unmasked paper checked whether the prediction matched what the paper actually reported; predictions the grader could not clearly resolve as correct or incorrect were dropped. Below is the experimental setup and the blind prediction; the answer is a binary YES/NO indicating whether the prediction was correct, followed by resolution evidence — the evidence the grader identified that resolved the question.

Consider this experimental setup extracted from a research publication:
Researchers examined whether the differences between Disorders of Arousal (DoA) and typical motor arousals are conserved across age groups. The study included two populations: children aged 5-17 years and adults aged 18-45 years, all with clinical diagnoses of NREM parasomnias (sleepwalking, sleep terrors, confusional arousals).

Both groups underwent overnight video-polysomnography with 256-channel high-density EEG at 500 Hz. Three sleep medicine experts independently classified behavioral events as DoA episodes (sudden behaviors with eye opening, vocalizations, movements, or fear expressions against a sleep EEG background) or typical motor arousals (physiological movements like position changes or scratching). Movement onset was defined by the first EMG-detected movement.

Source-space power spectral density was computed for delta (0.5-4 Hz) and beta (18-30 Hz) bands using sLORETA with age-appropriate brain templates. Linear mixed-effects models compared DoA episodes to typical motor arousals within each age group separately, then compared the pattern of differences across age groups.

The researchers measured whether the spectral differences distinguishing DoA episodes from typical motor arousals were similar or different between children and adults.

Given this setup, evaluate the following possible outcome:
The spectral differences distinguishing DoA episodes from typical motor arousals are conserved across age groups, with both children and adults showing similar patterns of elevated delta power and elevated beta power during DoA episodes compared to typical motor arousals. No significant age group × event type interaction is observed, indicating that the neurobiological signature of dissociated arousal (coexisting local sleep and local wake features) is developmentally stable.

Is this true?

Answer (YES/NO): YES